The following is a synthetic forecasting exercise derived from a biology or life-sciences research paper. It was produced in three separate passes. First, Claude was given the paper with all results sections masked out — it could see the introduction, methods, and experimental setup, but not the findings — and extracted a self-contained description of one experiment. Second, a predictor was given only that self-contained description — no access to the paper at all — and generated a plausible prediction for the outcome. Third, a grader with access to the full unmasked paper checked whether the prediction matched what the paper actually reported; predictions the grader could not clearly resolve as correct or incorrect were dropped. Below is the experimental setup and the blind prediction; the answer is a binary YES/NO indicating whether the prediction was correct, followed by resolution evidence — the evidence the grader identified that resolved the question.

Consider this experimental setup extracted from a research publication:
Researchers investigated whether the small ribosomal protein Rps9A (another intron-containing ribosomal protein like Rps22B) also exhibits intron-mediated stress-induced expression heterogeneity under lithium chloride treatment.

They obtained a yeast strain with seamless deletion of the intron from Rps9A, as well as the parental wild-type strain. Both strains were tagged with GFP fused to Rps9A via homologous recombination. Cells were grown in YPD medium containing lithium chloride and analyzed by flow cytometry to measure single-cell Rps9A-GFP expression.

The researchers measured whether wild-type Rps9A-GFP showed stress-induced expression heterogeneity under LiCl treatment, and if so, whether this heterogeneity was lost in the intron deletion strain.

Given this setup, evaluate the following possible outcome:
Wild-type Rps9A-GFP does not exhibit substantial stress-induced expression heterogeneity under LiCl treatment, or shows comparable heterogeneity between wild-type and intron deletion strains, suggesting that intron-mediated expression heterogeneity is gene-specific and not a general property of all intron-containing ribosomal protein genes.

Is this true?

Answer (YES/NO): NO